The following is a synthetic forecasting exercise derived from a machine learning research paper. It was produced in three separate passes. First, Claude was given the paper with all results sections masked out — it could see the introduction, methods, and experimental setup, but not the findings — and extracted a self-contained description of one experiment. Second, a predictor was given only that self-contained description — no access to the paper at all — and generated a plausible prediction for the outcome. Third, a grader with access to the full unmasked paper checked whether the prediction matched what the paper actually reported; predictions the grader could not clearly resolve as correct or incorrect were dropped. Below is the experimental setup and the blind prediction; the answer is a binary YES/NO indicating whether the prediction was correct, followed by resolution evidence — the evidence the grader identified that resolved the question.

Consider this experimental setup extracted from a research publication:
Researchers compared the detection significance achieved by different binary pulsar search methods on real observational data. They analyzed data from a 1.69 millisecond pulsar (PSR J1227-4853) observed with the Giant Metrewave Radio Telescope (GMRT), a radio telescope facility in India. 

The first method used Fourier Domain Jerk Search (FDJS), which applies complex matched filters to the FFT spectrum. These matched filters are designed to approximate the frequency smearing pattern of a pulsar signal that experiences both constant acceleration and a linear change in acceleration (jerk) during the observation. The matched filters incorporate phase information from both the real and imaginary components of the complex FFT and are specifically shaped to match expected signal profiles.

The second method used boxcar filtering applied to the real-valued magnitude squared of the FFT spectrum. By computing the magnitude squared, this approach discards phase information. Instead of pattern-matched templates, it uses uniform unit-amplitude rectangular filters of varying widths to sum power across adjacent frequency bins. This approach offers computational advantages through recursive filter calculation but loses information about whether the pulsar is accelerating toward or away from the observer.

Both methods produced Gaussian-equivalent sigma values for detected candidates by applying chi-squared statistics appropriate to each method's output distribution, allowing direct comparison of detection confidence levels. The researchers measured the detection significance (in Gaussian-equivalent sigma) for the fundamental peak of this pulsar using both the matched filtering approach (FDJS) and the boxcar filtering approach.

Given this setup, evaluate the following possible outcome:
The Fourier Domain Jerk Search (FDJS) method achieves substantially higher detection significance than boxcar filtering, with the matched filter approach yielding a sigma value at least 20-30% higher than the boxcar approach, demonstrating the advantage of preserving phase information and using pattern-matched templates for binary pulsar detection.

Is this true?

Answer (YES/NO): NO